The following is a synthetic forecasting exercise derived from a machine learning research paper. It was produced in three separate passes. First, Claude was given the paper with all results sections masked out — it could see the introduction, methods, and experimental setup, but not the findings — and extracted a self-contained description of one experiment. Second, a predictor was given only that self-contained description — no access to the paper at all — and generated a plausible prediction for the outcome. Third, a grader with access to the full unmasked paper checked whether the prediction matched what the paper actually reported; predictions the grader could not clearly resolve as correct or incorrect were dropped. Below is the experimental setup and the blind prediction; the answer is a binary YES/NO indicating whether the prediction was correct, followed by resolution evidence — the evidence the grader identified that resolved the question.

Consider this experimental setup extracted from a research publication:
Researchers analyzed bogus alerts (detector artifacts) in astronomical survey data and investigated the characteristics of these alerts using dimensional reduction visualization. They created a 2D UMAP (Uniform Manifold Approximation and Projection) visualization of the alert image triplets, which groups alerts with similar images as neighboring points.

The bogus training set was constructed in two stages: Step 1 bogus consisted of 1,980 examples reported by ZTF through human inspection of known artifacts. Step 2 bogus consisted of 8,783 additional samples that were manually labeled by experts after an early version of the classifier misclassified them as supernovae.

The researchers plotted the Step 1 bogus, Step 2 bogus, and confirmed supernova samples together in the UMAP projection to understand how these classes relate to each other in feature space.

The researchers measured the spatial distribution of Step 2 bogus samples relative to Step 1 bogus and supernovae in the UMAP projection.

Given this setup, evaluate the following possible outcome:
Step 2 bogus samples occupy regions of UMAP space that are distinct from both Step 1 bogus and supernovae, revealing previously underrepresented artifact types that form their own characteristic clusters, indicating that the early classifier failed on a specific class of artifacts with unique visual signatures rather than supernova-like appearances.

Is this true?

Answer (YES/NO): NO